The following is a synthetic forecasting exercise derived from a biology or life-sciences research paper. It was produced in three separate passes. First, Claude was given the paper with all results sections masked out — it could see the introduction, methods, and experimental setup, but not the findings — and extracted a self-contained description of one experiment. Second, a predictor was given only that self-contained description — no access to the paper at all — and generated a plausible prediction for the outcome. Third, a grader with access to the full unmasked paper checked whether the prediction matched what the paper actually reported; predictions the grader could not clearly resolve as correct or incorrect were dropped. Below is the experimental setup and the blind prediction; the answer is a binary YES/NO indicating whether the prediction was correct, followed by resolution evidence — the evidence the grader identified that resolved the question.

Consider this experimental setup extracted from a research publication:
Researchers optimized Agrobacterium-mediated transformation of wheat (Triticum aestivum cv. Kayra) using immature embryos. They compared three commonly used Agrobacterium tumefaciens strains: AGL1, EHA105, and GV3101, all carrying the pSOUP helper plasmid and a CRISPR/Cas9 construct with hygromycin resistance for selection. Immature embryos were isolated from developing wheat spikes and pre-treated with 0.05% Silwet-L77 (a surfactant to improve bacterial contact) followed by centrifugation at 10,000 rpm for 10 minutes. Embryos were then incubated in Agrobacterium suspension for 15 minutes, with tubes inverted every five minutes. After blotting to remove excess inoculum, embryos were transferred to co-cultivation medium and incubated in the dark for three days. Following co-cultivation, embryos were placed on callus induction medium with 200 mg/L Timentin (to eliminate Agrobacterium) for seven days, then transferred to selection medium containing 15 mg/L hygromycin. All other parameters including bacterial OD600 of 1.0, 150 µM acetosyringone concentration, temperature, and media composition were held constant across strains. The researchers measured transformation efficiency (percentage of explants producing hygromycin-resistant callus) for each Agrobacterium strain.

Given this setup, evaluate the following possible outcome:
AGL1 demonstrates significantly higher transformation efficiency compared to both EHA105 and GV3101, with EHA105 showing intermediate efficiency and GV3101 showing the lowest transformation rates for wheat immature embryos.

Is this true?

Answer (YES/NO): YES